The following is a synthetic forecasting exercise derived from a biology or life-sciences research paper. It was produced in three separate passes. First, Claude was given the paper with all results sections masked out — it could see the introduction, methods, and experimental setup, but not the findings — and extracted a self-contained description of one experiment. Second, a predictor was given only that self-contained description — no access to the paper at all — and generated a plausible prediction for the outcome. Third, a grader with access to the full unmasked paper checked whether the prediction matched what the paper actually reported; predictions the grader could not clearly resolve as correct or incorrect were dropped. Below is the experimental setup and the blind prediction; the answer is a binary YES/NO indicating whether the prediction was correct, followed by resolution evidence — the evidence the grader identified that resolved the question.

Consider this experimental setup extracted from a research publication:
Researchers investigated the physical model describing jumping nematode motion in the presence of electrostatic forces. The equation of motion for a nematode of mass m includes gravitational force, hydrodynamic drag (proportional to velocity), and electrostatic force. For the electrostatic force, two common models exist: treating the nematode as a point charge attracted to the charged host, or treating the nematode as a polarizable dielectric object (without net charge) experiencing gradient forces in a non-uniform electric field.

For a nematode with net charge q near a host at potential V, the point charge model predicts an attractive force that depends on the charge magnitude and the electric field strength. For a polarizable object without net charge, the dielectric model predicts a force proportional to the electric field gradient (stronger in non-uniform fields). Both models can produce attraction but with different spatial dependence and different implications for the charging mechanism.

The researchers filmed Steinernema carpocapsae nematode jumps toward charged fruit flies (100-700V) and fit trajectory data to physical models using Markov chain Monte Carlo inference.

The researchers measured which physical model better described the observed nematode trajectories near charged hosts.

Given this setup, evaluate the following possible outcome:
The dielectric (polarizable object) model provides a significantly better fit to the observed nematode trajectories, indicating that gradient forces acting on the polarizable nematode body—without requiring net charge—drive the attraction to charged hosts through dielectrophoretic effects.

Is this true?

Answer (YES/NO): NO